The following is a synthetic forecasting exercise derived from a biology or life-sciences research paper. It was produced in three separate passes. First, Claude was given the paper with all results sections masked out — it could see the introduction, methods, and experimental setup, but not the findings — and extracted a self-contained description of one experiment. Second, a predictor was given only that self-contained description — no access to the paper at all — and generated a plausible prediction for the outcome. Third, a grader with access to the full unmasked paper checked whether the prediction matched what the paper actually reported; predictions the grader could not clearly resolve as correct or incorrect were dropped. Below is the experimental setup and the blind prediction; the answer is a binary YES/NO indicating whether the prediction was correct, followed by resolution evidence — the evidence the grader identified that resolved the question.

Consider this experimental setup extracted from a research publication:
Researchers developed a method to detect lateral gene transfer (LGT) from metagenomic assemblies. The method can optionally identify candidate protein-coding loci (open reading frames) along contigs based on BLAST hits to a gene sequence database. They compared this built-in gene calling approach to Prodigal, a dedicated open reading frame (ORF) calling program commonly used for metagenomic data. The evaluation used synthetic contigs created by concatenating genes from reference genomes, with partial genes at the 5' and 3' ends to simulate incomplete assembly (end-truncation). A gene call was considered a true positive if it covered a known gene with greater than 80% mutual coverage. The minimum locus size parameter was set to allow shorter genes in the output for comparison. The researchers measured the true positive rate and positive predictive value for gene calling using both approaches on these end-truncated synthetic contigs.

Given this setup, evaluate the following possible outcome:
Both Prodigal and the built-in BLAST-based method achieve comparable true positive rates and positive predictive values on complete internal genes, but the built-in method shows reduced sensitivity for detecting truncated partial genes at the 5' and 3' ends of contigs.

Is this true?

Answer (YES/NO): NO